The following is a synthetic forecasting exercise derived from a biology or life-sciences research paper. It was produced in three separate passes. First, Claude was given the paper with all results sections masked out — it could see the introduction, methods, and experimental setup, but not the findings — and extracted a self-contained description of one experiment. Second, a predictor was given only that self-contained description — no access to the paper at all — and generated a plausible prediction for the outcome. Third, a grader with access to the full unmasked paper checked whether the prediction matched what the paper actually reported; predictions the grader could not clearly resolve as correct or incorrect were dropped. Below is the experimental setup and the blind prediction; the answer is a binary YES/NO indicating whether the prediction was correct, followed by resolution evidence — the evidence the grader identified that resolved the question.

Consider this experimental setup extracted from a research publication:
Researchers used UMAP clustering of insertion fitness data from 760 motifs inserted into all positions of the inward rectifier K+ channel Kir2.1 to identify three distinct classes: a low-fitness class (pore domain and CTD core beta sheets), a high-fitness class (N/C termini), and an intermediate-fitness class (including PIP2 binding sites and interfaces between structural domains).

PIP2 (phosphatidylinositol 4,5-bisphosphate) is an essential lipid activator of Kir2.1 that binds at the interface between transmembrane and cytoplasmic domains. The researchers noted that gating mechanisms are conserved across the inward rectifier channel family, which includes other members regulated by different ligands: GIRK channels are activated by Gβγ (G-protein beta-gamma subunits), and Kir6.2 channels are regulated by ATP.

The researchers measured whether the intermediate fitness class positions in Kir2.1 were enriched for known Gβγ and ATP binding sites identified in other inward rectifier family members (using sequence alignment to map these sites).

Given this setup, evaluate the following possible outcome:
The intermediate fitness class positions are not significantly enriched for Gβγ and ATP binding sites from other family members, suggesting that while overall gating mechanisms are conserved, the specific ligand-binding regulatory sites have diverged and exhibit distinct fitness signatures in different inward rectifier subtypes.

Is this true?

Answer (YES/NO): NO